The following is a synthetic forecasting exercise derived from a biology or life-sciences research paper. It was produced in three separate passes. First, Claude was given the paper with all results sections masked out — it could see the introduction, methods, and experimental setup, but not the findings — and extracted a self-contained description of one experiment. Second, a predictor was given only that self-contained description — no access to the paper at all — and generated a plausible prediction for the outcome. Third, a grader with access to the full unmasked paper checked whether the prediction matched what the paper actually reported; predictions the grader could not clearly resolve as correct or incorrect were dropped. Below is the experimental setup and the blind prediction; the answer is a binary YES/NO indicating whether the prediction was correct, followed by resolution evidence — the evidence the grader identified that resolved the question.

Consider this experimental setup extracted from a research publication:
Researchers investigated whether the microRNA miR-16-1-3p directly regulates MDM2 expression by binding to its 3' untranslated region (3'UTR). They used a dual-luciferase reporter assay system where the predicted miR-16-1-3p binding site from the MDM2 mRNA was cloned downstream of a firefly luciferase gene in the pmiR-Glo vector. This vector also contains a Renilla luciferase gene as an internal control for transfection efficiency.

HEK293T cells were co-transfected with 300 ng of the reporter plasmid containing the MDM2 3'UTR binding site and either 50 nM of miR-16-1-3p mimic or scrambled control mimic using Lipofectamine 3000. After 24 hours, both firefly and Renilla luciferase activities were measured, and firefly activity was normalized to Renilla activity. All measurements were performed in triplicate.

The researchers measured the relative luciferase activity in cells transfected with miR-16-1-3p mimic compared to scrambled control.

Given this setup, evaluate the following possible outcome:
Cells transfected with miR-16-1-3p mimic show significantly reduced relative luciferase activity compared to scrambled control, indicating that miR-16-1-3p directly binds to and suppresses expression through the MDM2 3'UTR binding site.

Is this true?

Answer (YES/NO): YES